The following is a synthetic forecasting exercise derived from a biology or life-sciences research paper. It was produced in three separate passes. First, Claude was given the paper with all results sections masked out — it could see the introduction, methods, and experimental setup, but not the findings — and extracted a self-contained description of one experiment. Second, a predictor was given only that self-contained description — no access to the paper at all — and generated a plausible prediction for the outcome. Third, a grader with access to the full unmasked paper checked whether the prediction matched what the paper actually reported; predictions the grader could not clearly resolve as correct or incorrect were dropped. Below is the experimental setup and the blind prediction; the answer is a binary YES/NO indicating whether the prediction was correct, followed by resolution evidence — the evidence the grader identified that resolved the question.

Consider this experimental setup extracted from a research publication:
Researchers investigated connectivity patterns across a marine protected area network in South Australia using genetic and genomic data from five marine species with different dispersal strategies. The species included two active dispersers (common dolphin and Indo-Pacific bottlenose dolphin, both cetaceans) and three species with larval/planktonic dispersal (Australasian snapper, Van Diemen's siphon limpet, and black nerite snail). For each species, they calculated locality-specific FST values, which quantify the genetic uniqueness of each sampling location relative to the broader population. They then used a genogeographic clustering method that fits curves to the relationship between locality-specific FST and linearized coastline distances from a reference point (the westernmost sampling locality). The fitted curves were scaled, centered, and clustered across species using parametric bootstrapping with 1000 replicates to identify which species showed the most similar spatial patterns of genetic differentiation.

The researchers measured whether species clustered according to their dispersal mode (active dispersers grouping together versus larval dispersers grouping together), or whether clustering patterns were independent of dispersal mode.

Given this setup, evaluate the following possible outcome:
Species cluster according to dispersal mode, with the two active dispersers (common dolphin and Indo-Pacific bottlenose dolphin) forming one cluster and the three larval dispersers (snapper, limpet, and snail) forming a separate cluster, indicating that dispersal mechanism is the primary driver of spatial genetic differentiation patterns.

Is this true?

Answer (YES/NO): NO